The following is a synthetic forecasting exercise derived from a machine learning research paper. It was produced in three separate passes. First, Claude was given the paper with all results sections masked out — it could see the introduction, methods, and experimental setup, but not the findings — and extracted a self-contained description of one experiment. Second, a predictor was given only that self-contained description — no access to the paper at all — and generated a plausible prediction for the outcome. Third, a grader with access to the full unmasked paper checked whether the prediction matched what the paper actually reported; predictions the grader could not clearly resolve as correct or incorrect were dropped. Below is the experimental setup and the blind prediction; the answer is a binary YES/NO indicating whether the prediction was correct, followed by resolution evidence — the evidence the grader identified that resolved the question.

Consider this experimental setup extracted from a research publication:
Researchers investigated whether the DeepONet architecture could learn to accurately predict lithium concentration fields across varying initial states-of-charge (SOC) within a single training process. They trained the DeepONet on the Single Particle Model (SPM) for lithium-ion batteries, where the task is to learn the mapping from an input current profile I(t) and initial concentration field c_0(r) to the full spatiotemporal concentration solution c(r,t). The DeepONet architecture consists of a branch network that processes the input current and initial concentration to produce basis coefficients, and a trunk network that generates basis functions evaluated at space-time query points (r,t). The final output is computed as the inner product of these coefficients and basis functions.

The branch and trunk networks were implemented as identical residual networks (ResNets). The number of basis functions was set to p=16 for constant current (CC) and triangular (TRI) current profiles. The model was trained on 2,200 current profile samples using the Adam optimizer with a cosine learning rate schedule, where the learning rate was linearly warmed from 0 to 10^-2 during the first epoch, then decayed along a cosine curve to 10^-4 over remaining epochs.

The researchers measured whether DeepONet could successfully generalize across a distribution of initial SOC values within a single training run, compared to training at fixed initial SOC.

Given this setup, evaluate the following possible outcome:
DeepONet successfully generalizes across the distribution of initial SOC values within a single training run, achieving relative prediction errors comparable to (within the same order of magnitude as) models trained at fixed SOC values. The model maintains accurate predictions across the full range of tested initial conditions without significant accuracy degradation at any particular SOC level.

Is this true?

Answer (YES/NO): NO